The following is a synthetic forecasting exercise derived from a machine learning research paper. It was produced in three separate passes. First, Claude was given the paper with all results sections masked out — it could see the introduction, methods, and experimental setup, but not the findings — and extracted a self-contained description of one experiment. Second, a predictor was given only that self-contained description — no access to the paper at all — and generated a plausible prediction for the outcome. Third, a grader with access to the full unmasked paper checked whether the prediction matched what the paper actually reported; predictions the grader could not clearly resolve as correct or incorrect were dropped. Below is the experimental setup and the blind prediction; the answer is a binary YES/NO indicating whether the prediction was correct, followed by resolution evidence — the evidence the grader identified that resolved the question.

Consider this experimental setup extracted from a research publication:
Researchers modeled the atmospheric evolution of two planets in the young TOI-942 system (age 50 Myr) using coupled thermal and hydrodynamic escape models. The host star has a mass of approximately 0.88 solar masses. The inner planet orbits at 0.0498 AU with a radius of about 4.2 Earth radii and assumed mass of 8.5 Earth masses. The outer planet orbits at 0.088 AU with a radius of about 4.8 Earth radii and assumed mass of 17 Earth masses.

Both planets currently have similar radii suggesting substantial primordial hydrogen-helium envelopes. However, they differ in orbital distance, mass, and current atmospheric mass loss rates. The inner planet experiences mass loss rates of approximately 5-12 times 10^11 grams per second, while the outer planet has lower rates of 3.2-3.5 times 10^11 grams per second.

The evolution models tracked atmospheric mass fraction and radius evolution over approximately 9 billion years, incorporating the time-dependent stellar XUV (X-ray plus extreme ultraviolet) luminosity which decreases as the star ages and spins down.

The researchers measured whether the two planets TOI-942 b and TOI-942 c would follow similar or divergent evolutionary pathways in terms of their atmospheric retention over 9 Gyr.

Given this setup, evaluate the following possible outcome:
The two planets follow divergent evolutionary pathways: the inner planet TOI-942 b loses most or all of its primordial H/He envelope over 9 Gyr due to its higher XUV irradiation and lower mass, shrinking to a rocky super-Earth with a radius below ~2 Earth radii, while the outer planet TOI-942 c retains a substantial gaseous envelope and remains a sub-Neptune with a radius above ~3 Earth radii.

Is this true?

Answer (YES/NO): YES